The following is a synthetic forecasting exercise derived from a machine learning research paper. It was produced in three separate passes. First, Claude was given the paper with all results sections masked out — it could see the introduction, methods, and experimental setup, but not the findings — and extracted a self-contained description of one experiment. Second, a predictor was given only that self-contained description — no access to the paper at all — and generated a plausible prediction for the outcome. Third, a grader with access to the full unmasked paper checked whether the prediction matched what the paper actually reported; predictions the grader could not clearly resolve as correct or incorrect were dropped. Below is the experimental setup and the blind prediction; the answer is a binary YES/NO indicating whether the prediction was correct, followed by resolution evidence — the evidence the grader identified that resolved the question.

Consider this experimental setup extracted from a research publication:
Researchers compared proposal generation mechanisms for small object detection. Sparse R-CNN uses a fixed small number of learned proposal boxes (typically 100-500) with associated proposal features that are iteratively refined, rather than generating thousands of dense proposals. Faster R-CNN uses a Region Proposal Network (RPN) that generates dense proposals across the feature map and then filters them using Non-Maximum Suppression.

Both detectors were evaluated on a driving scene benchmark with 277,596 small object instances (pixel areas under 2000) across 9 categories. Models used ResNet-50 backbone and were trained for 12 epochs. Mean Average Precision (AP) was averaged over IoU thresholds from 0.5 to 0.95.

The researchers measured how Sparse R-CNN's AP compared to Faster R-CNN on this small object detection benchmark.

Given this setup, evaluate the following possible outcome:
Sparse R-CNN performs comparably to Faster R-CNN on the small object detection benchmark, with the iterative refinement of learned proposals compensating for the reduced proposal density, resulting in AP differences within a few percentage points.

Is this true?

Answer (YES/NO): NO